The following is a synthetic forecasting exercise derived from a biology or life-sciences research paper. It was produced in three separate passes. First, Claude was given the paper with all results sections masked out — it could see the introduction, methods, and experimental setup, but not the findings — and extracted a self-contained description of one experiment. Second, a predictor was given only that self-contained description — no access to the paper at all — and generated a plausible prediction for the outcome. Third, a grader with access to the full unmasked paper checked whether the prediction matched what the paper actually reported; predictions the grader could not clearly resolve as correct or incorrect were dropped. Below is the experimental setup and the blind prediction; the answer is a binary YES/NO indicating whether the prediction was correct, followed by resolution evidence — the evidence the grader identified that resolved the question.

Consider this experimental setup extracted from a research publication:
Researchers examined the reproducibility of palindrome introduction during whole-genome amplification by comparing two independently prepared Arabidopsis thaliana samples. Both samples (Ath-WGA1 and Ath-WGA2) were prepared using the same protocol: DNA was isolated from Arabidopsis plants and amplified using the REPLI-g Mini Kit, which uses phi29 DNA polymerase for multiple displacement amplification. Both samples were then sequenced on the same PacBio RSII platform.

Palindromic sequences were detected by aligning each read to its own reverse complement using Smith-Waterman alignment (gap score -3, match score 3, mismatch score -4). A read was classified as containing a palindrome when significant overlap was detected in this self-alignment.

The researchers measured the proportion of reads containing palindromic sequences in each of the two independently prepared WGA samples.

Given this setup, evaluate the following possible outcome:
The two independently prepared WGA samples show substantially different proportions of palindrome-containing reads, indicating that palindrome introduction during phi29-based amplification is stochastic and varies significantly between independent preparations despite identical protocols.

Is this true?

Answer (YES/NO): NO